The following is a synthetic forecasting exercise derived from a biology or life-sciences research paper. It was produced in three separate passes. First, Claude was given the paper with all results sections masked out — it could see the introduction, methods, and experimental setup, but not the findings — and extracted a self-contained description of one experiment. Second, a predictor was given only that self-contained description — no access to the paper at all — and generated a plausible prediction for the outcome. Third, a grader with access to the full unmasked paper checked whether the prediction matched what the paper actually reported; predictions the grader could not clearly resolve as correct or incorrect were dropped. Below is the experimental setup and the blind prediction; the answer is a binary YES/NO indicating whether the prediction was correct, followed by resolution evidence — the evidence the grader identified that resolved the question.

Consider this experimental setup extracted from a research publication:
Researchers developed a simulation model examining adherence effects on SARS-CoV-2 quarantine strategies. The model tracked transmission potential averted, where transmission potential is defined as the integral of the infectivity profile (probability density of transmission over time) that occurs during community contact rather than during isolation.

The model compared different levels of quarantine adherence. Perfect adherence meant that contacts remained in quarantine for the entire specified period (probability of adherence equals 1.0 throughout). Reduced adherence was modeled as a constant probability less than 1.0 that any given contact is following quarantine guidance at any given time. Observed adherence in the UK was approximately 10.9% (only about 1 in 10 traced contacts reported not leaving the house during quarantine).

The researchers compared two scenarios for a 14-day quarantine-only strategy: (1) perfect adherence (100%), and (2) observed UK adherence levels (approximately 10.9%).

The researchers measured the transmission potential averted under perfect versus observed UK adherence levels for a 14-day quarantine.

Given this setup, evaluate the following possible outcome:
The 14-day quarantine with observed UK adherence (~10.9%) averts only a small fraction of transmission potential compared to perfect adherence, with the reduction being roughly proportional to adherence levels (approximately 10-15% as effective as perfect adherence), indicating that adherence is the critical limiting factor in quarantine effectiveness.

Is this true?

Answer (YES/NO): YES